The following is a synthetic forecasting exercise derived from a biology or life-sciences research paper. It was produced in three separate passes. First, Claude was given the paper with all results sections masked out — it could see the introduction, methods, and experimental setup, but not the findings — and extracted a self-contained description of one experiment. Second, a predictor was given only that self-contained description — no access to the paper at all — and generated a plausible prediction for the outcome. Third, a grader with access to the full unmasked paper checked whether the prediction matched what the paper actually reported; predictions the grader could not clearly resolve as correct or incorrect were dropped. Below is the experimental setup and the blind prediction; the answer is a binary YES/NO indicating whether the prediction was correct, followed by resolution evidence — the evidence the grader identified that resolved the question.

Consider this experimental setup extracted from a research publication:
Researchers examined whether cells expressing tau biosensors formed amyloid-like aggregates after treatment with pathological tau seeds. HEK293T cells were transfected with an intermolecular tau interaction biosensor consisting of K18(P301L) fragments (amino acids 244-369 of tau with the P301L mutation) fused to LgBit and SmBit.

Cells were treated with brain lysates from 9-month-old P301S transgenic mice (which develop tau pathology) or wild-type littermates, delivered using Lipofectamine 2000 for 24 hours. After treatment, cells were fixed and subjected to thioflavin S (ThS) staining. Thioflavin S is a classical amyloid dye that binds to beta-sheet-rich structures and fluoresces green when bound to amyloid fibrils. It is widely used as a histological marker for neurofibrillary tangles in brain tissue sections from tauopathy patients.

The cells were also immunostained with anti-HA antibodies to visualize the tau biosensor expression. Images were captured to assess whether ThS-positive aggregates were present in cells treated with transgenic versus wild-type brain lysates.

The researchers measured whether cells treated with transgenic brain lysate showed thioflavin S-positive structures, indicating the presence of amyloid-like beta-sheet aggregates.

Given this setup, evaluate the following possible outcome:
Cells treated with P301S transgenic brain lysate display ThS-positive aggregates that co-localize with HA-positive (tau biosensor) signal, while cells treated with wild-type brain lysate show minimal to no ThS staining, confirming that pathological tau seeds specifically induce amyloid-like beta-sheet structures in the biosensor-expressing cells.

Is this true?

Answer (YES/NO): NO